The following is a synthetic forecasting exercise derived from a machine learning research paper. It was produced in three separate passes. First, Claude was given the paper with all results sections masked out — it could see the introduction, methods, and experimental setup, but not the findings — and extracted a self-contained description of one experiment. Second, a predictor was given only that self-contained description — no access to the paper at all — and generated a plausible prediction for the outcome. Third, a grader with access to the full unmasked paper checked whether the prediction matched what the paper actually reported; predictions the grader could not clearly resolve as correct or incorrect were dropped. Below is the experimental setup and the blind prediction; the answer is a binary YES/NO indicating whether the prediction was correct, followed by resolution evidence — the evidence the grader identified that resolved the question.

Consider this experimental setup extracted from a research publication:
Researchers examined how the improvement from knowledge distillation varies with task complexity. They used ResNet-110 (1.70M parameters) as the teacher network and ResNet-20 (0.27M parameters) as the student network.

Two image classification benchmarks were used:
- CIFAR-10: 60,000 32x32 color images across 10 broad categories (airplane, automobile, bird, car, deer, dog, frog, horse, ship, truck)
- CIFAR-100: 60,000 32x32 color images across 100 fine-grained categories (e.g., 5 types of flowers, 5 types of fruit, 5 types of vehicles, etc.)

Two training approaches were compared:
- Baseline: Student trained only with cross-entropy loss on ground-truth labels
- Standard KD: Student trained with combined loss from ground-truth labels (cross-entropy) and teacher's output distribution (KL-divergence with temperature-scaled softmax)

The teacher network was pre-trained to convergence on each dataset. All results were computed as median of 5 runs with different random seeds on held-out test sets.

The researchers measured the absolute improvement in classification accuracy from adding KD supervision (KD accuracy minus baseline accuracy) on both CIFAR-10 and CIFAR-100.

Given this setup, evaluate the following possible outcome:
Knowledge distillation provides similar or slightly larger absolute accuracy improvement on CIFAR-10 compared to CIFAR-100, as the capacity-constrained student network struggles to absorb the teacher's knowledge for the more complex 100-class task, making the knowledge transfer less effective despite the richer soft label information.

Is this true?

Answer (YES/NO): NO